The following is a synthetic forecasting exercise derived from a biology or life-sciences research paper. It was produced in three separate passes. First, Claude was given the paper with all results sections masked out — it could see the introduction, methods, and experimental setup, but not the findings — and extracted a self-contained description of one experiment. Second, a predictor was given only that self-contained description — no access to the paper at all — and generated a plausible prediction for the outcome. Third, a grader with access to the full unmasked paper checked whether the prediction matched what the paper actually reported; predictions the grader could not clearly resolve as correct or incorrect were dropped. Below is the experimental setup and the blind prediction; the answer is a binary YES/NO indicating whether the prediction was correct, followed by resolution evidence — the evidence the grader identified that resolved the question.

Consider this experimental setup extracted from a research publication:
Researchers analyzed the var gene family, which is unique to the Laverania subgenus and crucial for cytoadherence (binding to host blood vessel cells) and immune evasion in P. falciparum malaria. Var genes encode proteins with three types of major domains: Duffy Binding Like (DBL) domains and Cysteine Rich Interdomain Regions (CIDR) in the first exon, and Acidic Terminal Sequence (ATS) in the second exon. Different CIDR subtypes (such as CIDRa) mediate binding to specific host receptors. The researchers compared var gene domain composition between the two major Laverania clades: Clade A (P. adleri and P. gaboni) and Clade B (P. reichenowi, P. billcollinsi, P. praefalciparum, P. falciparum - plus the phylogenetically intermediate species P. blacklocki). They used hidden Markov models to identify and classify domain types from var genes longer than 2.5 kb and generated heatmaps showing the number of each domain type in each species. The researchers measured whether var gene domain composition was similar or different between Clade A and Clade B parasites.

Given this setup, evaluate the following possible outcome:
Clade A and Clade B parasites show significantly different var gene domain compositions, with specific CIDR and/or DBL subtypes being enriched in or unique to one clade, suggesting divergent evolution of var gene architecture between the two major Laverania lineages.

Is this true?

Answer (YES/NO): YES